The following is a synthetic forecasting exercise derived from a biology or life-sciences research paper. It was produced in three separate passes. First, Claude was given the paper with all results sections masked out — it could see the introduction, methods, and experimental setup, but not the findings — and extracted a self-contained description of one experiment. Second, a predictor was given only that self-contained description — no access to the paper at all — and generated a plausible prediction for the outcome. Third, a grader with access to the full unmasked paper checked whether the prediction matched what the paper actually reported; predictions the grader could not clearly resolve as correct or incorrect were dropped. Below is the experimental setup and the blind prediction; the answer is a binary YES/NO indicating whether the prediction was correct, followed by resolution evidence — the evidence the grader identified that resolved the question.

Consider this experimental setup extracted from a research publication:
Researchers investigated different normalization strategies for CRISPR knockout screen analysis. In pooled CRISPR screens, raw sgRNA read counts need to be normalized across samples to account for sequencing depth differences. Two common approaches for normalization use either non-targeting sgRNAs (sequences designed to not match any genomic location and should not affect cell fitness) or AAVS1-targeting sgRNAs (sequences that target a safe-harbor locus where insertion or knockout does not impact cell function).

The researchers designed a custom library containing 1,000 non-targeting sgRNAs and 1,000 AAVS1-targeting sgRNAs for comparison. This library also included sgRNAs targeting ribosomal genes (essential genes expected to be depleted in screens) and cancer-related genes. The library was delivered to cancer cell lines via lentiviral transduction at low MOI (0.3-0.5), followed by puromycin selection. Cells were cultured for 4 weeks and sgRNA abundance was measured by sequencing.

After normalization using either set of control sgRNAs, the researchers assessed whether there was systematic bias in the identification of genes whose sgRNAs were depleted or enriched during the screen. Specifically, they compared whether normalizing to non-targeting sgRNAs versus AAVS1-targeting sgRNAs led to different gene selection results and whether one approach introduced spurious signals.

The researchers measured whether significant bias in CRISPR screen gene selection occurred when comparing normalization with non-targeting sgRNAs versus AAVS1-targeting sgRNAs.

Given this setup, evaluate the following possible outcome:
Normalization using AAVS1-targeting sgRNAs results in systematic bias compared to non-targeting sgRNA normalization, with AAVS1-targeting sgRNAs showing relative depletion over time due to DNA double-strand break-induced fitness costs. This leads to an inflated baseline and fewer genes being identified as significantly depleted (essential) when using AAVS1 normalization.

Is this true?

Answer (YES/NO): NO